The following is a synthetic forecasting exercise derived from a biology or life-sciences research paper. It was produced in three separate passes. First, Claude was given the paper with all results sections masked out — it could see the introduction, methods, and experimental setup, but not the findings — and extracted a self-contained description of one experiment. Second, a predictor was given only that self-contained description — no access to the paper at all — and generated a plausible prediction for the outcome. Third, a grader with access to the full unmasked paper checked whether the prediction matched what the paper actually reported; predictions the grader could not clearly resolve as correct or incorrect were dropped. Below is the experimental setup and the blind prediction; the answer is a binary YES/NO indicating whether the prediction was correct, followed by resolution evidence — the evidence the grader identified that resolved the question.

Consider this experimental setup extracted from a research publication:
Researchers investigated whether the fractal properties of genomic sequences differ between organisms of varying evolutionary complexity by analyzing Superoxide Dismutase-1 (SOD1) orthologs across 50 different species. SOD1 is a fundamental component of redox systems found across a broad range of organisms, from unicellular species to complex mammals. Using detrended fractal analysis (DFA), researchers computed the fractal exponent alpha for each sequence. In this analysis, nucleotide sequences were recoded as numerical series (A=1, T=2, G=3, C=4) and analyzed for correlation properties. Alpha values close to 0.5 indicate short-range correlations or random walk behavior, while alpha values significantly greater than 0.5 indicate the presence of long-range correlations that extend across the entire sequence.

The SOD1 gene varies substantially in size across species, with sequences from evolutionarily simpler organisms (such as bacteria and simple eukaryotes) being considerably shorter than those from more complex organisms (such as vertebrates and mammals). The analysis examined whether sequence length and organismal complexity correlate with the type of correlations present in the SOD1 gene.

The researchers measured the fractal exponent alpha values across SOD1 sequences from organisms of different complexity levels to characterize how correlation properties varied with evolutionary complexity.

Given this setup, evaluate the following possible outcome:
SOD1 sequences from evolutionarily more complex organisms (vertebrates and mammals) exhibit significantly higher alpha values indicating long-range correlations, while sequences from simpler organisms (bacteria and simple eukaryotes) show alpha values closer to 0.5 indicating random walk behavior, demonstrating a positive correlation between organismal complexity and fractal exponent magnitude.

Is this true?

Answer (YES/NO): NO